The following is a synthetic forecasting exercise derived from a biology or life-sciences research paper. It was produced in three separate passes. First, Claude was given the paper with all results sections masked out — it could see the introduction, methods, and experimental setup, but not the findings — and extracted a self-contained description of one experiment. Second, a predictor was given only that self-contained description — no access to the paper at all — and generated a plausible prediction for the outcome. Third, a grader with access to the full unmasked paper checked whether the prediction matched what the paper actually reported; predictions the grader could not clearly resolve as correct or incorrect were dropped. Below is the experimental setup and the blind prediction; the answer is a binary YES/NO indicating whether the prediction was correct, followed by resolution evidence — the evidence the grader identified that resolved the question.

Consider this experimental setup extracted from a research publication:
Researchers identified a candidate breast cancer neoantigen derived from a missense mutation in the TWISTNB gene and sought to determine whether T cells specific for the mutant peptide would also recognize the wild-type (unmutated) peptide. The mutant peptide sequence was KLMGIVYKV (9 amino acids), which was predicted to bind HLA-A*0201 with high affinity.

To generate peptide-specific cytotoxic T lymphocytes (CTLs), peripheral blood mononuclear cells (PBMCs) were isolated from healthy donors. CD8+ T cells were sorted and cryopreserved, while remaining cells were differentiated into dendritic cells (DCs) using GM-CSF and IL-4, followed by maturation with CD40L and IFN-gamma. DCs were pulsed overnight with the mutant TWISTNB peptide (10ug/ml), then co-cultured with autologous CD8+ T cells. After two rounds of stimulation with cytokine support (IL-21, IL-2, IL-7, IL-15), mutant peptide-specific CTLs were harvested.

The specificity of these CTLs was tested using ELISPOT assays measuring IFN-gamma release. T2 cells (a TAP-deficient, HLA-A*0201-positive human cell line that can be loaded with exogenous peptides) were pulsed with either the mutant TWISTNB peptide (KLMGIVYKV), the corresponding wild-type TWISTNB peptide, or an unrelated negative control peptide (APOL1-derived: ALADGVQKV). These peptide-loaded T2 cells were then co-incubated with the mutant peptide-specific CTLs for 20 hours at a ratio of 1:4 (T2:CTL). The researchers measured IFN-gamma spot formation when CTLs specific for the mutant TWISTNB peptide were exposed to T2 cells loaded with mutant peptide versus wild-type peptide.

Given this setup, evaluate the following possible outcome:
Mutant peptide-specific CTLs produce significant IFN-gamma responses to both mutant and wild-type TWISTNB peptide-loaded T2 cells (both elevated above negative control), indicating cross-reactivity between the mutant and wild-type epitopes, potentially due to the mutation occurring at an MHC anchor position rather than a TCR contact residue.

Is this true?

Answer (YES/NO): NO